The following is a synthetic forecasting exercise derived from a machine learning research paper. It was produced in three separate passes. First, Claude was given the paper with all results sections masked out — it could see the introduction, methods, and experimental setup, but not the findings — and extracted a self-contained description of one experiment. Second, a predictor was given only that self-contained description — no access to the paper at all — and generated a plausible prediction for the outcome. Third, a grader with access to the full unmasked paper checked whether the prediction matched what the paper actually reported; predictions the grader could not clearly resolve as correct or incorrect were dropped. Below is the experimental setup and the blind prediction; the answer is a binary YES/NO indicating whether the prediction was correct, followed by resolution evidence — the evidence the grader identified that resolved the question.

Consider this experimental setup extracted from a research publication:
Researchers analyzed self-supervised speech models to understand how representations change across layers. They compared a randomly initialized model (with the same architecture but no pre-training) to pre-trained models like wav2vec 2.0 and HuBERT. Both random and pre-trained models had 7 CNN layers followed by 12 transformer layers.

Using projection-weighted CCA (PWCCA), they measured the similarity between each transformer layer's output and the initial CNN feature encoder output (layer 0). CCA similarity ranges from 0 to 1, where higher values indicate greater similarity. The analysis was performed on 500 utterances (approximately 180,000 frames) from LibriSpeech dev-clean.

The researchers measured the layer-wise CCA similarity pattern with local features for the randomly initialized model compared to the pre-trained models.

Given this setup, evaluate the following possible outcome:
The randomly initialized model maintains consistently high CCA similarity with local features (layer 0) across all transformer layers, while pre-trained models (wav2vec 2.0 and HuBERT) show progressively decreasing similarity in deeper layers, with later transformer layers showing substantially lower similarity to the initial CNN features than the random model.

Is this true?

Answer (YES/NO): NO